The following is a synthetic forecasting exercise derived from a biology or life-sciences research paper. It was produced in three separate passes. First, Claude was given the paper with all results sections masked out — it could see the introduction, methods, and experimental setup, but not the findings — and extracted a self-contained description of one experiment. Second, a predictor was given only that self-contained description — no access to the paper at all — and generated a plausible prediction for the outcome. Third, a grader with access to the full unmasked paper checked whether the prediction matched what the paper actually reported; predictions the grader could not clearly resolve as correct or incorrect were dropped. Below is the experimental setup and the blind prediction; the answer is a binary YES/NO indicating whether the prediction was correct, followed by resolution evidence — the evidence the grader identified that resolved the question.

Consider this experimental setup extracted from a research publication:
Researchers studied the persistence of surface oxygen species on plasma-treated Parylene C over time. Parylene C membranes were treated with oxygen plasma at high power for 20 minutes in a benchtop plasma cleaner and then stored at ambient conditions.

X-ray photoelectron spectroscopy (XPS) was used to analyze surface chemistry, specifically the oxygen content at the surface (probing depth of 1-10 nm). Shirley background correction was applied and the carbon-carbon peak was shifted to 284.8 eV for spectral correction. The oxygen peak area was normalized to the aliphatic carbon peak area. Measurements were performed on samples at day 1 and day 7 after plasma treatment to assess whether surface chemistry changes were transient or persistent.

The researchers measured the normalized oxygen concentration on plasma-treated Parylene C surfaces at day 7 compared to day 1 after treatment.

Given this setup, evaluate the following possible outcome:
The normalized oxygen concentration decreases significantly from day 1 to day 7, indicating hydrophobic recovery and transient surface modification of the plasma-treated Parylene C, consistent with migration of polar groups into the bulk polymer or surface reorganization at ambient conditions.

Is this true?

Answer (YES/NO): NO